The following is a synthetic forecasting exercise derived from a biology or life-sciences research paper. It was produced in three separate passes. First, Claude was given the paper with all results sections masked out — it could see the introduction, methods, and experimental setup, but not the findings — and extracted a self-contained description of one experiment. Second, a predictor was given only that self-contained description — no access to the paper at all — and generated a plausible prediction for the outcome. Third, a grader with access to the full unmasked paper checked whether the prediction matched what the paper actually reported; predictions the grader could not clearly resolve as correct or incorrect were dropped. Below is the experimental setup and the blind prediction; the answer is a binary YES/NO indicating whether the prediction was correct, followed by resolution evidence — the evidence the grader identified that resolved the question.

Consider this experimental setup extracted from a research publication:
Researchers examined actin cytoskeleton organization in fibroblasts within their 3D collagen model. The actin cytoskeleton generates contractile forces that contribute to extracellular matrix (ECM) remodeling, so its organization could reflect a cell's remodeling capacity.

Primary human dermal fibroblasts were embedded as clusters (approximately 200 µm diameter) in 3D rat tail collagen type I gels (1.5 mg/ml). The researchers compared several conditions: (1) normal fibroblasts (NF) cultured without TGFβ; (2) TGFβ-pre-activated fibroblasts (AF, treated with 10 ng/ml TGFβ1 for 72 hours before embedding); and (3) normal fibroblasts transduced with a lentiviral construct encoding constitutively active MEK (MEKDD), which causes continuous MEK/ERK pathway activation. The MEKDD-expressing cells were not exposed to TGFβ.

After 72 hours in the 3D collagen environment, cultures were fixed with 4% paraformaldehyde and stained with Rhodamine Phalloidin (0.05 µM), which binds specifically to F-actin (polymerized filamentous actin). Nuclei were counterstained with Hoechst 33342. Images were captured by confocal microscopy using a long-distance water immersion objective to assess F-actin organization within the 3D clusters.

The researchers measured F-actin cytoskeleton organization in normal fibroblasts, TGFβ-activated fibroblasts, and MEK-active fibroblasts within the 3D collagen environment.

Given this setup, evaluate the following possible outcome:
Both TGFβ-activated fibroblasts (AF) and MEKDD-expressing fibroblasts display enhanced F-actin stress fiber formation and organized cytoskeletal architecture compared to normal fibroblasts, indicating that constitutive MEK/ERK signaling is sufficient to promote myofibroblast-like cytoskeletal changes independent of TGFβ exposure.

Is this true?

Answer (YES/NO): NO